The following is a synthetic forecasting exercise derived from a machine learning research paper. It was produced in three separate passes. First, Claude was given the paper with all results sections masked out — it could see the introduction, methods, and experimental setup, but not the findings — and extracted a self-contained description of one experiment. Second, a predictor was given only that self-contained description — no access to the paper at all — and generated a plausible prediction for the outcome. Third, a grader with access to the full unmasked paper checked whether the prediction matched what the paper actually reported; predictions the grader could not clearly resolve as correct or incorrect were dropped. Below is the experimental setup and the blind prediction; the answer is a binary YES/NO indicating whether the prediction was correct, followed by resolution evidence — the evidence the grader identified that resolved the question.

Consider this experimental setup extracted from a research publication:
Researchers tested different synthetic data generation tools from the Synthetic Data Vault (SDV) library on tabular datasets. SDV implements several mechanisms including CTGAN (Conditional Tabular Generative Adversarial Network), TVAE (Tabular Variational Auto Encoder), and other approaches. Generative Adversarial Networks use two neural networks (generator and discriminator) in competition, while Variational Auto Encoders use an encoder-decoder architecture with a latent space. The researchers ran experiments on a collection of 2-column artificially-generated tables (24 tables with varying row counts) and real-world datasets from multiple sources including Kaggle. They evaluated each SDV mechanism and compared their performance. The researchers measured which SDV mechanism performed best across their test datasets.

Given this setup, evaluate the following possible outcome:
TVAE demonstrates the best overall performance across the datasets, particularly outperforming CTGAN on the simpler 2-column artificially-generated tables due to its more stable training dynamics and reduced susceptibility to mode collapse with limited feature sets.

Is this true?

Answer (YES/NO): NO